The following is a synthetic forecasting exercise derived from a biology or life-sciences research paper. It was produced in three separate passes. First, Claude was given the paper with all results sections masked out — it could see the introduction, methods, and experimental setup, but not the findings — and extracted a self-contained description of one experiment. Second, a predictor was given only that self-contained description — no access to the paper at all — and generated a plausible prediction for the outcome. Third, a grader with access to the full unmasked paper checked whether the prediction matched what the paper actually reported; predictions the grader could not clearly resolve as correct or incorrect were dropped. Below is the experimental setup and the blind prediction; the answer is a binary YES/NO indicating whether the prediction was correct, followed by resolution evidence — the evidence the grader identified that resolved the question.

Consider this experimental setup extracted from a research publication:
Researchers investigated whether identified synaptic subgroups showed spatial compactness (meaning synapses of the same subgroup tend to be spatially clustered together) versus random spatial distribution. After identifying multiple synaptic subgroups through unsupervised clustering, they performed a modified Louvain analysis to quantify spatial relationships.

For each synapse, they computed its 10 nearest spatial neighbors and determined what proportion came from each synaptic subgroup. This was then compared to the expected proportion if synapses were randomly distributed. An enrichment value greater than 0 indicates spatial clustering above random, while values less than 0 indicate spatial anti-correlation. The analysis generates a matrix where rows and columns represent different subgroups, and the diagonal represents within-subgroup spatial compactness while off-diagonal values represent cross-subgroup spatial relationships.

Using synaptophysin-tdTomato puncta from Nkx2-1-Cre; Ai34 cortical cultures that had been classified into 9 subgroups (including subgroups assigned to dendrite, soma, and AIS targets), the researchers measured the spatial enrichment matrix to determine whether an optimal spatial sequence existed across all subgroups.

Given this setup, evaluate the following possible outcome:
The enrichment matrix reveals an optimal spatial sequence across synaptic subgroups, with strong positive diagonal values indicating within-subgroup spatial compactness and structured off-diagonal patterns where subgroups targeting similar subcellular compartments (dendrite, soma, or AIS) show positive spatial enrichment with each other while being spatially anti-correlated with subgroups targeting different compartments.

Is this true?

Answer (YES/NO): YES